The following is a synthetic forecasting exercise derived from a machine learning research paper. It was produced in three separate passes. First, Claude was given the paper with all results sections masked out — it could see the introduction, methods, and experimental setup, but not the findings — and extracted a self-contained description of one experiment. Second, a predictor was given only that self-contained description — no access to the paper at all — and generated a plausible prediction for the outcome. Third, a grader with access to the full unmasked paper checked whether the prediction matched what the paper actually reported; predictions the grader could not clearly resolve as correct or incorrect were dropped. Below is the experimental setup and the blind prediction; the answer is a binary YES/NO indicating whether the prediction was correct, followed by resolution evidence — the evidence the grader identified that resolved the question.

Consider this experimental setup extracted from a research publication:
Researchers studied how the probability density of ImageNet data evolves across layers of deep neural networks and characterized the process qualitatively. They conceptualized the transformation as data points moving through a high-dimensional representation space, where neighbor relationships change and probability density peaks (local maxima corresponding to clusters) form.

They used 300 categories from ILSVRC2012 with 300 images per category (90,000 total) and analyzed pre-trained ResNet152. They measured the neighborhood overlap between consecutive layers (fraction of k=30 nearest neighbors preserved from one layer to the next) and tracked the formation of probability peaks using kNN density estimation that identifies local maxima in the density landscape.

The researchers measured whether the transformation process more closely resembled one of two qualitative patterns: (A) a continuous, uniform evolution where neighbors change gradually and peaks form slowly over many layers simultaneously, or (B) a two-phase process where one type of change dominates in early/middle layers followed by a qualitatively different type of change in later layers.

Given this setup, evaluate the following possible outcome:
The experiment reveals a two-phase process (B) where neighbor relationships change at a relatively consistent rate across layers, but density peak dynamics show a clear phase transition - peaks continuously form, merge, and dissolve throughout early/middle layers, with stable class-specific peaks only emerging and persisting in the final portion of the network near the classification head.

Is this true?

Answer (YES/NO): NO